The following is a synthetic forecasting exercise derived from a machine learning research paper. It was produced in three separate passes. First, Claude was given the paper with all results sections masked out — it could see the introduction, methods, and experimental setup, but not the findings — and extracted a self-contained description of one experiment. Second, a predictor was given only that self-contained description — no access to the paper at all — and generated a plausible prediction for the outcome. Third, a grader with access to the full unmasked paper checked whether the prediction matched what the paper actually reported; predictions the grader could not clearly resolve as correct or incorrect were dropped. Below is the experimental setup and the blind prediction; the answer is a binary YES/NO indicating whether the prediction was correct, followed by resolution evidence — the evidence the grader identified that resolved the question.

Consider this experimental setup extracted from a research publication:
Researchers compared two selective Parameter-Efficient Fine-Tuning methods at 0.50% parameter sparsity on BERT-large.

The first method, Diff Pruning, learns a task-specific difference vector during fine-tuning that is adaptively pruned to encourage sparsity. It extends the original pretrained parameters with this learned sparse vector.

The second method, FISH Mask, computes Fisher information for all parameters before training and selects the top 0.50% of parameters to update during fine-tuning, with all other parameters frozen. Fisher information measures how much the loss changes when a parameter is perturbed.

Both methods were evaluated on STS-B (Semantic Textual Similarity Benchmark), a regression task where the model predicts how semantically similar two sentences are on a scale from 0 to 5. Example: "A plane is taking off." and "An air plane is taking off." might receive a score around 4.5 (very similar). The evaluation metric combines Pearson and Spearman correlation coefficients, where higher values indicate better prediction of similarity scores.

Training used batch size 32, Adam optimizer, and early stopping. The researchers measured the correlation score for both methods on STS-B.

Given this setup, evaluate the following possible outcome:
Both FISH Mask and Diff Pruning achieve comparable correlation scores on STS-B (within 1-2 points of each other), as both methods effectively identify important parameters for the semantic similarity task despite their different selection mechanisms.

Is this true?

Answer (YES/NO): YES